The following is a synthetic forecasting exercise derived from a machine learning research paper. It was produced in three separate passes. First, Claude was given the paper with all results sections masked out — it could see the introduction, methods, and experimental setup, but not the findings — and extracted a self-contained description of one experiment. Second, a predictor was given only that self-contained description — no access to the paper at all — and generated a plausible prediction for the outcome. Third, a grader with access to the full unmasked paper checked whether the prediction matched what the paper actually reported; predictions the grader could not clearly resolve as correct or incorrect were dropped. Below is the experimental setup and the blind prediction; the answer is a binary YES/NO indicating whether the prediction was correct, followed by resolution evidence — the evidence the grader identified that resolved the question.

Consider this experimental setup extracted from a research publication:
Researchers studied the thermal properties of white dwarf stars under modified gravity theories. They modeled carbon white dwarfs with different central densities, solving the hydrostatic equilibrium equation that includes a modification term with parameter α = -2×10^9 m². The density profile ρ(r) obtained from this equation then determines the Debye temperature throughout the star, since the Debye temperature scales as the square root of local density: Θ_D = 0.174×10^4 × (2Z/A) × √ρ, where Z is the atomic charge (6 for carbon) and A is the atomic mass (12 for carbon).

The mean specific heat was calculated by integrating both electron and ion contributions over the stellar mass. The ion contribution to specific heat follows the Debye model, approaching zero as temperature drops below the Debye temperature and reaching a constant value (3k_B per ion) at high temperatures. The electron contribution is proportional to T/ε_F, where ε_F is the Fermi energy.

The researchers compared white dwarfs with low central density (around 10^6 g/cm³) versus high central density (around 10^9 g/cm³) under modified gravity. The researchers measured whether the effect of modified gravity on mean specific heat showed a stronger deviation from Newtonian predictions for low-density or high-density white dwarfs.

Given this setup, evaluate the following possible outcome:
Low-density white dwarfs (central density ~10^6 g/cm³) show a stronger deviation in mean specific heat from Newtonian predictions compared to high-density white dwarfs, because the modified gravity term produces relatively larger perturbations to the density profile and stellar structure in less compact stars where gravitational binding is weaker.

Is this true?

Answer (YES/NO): NO